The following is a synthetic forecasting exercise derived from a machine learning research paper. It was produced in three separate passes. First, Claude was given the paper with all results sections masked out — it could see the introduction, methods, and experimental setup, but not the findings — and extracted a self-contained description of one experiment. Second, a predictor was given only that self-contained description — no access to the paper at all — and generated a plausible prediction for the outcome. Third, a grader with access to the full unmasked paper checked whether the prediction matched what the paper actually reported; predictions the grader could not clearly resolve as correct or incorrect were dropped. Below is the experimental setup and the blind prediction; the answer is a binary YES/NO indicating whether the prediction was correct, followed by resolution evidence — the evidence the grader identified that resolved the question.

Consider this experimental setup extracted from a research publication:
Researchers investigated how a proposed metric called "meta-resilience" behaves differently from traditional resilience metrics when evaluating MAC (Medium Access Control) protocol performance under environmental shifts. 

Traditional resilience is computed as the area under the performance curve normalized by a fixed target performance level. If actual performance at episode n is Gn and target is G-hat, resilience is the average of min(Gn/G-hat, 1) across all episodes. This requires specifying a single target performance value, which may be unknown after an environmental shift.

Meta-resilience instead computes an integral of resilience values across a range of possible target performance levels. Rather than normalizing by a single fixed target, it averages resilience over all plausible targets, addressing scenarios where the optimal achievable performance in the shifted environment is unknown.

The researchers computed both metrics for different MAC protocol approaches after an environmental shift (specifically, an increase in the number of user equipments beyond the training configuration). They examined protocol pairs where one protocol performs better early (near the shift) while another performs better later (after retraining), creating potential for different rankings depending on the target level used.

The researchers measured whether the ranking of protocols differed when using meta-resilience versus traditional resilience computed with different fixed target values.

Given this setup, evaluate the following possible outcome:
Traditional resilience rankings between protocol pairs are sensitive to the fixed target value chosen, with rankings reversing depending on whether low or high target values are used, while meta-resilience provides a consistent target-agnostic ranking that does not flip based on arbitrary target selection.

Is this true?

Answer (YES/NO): YES